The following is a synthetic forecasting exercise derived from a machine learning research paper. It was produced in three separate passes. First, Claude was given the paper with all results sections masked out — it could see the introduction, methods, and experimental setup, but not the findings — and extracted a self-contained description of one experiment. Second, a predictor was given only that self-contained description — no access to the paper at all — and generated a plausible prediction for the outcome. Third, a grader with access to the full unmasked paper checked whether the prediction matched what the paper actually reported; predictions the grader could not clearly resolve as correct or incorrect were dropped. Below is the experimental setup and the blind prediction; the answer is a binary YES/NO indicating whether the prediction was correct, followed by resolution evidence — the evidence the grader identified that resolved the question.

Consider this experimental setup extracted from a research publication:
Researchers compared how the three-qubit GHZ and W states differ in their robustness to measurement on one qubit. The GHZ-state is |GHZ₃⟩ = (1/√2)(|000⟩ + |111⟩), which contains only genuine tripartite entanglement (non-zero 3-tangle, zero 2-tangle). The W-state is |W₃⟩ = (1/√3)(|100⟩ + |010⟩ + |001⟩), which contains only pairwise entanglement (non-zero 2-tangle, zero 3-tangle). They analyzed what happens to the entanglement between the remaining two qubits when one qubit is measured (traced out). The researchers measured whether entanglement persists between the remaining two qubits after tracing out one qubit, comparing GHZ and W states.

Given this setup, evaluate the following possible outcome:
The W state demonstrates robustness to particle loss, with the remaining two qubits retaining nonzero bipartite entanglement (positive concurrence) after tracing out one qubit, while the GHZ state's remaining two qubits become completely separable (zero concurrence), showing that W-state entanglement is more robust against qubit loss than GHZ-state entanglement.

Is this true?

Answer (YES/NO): YES